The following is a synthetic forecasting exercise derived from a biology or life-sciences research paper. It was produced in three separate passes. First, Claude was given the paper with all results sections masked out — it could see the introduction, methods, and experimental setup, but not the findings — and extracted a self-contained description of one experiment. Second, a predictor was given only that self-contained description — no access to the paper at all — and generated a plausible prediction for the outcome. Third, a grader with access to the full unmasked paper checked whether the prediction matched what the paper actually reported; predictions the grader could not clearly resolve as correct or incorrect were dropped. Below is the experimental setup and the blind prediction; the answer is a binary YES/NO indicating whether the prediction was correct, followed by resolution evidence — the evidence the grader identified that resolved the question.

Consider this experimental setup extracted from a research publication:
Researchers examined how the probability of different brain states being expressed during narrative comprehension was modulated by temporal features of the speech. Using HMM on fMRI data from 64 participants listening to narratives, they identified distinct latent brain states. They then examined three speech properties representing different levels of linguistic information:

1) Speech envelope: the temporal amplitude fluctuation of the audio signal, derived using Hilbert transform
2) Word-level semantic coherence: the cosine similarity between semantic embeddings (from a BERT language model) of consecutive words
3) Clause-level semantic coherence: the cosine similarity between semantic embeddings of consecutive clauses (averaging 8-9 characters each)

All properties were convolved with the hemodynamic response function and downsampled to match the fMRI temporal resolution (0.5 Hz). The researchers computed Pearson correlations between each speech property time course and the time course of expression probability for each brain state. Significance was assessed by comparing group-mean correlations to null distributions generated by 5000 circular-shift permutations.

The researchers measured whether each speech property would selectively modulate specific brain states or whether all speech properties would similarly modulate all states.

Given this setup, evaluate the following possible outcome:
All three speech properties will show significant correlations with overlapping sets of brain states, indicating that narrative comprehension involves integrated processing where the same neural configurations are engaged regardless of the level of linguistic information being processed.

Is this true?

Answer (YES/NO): NO